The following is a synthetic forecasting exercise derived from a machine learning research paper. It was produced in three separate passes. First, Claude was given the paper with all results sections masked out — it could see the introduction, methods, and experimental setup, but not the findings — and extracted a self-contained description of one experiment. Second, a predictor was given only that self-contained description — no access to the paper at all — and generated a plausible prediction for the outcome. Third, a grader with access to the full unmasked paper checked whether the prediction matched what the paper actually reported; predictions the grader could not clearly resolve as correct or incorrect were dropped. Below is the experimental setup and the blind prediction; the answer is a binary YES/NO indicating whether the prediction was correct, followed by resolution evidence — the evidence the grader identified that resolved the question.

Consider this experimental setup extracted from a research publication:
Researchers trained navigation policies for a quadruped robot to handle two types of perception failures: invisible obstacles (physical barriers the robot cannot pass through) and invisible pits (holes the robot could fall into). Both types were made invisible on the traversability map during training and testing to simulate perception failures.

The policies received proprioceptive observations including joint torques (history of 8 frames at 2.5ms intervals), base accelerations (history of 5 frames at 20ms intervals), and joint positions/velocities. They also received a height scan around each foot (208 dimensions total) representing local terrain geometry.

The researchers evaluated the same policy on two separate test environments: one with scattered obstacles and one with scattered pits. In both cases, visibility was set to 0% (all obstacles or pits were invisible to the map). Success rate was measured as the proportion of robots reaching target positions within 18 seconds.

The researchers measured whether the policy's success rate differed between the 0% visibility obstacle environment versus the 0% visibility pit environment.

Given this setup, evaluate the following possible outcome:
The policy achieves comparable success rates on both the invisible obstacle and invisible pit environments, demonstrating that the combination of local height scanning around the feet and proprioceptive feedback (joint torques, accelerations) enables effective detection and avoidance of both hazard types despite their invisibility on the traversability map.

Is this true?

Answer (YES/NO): NO